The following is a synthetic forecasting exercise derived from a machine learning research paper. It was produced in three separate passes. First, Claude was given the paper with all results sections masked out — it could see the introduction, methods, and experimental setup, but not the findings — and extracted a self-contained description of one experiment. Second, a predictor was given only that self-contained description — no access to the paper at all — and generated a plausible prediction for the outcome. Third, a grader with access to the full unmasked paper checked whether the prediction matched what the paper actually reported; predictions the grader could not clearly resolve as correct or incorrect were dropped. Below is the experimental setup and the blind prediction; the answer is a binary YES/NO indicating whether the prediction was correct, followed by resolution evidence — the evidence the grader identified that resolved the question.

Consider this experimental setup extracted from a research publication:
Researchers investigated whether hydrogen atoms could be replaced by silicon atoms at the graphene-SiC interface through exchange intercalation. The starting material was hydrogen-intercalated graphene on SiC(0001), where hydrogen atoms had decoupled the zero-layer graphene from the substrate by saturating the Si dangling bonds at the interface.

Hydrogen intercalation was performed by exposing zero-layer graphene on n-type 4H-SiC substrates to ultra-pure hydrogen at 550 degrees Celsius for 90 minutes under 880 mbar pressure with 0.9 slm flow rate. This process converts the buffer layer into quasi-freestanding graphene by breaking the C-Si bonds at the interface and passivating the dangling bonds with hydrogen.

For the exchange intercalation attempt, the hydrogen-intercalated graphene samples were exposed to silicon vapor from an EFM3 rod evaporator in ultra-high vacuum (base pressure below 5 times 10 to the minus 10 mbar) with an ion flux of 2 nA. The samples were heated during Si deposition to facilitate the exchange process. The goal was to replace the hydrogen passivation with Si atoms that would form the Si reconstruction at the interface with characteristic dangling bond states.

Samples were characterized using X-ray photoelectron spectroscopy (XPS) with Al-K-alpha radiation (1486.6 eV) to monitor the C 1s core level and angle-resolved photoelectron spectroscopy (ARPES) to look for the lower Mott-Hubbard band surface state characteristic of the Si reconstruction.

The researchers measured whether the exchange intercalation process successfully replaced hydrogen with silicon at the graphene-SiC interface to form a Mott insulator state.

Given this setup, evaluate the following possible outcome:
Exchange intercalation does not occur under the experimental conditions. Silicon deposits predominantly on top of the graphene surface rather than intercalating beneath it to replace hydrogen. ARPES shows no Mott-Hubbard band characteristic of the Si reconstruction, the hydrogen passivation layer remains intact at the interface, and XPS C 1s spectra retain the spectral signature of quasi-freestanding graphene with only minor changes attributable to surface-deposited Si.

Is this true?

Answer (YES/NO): NO